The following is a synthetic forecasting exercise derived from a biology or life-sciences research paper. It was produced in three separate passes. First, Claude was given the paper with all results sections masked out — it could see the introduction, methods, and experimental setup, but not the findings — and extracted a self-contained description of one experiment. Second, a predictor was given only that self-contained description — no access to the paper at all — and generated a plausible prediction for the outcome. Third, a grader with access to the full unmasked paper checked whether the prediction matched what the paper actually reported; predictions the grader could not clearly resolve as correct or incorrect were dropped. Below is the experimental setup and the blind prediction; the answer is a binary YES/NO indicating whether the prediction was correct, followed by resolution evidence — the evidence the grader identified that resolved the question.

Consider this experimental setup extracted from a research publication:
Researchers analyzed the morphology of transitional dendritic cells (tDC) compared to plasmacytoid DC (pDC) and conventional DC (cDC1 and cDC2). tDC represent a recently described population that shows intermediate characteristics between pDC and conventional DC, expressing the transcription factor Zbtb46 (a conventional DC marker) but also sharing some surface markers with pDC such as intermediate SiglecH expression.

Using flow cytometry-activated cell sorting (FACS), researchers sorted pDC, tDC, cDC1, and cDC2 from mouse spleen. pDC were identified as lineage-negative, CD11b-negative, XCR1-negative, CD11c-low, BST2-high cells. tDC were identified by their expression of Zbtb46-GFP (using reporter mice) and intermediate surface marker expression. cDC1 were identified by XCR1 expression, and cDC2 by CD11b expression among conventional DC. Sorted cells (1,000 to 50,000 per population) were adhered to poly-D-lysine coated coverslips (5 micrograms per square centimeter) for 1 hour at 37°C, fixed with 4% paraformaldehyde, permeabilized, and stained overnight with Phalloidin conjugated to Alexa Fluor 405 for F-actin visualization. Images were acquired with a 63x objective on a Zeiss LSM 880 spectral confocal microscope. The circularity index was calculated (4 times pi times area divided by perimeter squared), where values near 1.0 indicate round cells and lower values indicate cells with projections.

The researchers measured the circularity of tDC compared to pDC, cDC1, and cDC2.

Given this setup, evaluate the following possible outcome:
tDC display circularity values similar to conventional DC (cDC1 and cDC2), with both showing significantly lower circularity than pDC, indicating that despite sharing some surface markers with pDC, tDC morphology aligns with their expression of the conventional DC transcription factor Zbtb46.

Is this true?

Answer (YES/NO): NO